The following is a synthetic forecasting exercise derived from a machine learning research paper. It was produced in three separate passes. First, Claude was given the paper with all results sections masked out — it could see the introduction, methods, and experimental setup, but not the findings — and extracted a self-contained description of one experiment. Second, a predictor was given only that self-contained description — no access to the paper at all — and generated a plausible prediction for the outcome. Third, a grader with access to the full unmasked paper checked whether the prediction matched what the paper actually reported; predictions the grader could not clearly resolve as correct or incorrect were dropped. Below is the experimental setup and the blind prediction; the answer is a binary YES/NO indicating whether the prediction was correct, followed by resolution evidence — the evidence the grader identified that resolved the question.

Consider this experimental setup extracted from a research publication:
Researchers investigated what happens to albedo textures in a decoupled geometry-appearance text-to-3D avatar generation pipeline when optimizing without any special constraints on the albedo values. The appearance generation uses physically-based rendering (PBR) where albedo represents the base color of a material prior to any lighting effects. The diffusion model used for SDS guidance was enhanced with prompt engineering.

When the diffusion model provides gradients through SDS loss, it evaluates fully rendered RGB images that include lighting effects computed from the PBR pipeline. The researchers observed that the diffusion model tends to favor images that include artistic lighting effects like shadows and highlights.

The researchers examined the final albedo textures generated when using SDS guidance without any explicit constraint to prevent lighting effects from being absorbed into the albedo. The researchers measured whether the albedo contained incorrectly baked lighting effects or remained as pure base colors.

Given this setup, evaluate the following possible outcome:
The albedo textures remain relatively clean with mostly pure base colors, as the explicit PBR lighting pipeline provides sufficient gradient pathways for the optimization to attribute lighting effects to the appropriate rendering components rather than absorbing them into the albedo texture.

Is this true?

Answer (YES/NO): NO